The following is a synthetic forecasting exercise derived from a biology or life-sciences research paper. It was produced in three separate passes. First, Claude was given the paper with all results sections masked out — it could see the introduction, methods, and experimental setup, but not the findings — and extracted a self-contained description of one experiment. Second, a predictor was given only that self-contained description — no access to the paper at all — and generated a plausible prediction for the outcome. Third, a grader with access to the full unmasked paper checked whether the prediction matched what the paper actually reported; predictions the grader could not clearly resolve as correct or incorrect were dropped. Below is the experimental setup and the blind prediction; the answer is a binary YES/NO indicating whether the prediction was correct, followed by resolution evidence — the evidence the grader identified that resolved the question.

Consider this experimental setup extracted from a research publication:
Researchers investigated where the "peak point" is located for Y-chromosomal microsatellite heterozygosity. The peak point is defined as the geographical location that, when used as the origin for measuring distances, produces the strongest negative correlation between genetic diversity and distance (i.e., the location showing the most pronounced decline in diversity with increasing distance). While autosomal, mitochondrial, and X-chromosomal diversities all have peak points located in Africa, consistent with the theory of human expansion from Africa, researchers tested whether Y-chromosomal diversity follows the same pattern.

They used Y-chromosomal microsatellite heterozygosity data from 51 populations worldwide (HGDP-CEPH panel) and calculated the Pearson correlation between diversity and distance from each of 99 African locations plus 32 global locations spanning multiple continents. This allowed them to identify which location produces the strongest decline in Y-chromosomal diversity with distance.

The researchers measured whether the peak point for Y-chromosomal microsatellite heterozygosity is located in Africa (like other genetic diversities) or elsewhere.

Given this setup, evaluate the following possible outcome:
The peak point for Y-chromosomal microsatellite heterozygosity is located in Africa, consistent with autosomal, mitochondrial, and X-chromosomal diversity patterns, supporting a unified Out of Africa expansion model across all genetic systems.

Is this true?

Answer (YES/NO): NO